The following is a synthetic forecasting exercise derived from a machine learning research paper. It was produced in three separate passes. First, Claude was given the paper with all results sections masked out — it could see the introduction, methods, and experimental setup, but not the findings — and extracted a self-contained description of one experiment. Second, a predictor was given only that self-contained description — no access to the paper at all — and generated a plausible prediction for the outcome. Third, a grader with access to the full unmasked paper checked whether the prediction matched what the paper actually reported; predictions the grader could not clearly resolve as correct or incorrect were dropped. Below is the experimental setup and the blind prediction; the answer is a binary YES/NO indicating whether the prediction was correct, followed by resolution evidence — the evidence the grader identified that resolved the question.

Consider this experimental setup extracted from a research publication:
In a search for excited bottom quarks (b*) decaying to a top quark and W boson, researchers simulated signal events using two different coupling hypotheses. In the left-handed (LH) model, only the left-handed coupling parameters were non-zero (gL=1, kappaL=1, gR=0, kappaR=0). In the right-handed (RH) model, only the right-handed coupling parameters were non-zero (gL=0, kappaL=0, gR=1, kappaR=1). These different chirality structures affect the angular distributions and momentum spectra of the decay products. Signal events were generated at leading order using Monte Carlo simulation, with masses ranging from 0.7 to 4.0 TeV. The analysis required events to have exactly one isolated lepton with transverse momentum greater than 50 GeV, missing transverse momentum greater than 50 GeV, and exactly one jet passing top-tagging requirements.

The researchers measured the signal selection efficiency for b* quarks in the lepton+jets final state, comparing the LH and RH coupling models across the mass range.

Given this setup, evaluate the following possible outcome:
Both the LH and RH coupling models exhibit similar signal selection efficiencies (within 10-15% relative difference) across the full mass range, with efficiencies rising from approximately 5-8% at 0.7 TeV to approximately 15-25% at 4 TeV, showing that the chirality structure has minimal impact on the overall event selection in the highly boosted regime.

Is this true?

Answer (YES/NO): NO